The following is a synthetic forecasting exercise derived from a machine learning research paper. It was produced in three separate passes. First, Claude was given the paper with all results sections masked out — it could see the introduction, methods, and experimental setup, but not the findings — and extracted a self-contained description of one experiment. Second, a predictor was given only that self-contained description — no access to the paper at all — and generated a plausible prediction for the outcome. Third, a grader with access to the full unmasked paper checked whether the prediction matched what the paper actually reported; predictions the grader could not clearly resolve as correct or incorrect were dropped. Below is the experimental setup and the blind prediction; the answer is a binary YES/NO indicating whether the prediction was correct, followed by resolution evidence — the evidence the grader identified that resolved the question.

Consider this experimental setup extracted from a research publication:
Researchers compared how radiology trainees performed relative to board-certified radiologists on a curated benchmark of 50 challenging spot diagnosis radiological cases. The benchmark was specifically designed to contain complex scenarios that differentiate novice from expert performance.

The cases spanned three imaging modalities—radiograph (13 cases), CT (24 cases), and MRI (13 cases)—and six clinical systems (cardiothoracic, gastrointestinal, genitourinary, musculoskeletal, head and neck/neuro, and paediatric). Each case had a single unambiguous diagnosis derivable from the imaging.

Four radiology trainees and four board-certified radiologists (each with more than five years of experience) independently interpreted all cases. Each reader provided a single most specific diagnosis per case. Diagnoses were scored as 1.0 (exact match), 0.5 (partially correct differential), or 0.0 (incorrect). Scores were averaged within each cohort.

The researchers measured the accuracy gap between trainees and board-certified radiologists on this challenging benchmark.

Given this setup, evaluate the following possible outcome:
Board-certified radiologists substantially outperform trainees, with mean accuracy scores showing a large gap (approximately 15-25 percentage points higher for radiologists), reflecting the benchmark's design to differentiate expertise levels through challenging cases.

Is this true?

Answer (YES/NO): NO